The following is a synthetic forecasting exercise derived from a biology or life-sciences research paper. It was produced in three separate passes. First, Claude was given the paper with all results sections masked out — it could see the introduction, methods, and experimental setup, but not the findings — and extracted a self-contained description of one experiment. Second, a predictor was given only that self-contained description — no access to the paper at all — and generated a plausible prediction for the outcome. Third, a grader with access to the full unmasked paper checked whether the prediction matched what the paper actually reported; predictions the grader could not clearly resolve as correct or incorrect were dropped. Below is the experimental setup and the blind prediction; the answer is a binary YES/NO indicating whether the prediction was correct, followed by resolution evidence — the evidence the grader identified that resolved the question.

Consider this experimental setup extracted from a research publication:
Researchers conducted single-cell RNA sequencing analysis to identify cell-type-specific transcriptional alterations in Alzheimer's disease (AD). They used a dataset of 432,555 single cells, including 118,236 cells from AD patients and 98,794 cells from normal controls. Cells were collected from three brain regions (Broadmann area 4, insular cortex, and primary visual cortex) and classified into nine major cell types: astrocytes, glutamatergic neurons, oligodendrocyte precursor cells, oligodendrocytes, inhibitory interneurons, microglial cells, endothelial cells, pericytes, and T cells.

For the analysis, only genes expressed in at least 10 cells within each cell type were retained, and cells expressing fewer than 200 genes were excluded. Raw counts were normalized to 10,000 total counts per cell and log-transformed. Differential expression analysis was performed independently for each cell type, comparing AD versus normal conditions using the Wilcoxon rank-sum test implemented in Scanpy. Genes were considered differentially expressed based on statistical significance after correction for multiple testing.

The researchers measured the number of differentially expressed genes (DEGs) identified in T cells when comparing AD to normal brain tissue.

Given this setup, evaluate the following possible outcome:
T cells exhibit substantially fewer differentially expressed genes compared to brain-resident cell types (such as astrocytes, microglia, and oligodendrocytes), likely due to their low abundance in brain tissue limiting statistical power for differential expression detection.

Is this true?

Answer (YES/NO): YES